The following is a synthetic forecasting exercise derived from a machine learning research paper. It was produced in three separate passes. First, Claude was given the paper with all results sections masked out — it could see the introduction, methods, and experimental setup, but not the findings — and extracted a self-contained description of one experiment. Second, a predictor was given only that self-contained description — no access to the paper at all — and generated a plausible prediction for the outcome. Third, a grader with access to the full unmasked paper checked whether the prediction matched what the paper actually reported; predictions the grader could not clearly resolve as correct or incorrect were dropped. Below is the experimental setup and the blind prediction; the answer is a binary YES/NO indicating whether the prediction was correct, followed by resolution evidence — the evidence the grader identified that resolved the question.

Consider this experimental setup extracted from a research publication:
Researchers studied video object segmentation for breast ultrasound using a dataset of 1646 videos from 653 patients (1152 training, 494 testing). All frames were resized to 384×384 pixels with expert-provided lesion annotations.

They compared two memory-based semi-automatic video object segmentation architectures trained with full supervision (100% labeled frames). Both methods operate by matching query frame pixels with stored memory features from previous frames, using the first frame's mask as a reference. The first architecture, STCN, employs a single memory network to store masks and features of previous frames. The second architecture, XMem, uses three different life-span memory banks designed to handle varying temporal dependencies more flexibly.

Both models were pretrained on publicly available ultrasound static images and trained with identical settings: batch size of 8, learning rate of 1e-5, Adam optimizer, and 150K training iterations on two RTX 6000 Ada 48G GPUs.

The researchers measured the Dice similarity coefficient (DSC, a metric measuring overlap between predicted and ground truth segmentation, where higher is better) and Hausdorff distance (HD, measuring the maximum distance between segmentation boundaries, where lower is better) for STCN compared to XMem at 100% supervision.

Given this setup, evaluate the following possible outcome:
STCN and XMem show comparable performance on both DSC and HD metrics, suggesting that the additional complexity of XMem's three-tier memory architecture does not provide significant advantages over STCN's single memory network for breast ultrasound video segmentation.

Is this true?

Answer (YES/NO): NO